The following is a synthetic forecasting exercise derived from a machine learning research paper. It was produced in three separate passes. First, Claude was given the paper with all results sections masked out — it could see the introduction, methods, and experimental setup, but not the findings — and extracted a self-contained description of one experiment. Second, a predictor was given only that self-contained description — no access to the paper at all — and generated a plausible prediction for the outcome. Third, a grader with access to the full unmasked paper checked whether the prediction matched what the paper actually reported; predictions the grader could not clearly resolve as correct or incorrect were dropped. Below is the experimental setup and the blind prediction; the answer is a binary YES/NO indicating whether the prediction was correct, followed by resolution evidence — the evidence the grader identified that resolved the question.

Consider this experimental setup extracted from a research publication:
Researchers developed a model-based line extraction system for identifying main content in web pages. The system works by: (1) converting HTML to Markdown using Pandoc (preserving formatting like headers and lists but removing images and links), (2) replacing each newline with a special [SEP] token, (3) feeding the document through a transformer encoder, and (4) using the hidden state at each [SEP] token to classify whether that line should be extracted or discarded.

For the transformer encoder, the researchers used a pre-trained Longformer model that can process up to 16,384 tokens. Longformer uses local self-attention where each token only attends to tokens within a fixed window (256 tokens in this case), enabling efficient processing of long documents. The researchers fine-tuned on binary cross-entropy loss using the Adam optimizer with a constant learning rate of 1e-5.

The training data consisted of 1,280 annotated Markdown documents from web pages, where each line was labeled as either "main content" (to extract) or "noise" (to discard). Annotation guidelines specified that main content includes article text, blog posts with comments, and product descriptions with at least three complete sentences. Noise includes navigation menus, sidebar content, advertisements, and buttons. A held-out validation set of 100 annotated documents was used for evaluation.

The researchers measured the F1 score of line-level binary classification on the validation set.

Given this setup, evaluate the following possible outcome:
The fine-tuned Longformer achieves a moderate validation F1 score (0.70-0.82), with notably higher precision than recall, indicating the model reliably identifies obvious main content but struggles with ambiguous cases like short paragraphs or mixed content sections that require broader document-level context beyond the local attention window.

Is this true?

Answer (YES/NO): NO